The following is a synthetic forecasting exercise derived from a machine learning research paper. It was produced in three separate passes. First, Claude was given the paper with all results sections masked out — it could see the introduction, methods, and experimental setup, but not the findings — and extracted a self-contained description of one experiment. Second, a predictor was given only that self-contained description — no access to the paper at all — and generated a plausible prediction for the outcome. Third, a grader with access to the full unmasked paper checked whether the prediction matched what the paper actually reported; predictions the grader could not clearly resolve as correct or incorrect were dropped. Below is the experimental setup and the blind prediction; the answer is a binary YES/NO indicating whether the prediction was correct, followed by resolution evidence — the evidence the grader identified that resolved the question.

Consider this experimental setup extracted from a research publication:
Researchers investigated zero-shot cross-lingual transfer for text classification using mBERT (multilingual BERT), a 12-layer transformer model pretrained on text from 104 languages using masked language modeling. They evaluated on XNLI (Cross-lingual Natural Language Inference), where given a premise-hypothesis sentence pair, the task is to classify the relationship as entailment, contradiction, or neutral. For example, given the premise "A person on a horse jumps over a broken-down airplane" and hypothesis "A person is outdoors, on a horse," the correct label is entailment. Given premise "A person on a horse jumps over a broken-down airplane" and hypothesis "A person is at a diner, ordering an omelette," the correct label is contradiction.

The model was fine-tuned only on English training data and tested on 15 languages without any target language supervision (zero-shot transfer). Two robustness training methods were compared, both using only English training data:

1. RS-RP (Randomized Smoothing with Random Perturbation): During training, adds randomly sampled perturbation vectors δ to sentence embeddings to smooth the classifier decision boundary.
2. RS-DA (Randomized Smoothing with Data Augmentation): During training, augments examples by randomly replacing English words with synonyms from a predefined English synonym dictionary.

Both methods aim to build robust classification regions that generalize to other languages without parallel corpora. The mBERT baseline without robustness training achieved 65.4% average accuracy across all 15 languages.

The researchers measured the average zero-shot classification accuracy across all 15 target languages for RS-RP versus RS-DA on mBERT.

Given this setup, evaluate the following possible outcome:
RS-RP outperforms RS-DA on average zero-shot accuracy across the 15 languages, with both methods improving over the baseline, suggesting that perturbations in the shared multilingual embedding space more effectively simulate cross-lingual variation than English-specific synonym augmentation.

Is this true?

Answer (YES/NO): NO